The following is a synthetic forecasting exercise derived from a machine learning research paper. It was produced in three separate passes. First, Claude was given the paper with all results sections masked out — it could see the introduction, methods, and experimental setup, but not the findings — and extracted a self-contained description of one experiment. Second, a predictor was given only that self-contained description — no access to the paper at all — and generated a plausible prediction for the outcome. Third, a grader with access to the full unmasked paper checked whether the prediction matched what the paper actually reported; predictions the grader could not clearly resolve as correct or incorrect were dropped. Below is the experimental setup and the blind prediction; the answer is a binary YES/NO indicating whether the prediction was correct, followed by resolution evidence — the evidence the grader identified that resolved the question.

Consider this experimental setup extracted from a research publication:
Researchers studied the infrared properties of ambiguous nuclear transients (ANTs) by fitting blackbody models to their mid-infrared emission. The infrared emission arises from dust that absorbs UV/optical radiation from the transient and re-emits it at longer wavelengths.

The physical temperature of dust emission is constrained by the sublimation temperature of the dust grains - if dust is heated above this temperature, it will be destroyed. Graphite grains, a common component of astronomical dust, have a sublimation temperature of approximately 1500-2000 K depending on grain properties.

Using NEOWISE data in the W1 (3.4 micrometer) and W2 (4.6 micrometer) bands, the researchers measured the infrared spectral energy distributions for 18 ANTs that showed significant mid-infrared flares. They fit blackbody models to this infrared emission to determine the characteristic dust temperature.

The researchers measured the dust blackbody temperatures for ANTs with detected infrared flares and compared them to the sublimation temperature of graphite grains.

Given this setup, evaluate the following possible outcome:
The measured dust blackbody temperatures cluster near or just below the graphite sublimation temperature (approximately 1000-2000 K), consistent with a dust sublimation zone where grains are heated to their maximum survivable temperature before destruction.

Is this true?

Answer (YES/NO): NO